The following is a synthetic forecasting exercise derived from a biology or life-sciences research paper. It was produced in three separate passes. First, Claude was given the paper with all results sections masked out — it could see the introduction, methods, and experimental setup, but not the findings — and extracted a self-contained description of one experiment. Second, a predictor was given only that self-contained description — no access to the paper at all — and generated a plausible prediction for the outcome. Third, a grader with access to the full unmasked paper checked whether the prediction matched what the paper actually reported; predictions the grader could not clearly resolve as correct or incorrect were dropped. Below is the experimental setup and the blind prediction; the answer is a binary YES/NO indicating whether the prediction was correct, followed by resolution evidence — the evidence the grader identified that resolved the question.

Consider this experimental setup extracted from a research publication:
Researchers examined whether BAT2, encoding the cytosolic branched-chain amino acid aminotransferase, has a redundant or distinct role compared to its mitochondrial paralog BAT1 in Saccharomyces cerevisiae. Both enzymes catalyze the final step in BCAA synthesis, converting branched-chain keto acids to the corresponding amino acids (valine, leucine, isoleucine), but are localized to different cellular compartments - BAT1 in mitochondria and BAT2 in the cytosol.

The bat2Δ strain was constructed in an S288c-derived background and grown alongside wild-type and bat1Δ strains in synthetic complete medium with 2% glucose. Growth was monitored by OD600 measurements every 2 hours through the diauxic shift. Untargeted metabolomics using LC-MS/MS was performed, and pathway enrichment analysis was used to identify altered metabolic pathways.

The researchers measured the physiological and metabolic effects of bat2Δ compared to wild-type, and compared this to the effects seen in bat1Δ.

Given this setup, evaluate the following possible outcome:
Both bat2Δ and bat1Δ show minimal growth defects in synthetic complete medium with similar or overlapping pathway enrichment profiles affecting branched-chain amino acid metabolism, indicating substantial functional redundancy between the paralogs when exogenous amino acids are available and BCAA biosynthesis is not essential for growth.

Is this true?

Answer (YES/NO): NO